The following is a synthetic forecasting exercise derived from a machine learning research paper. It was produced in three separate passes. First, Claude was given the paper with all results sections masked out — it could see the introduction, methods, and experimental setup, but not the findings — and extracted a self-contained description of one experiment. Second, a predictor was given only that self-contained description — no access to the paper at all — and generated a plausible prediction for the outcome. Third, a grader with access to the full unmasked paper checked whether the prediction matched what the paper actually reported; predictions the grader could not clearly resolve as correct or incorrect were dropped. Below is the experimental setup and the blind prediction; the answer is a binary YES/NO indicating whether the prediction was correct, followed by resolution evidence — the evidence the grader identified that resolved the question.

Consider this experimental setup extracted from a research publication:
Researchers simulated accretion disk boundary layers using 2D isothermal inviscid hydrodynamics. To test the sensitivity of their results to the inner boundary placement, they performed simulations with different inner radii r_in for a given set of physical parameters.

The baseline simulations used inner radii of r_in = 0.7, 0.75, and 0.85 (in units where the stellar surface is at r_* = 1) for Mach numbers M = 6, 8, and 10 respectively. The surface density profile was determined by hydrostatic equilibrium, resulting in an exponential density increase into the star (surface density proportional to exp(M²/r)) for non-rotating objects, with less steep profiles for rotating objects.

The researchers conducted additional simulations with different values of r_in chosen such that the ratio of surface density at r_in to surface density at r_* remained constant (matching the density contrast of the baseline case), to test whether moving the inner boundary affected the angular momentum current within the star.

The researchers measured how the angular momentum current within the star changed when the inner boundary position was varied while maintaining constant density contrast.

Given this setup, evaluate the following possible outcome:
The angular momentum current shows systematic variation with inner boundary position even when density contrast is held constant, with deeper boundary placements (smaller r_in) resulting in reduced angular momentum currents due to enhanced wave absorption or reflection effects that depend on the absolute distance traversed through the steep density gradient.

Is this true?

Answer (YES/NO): NO